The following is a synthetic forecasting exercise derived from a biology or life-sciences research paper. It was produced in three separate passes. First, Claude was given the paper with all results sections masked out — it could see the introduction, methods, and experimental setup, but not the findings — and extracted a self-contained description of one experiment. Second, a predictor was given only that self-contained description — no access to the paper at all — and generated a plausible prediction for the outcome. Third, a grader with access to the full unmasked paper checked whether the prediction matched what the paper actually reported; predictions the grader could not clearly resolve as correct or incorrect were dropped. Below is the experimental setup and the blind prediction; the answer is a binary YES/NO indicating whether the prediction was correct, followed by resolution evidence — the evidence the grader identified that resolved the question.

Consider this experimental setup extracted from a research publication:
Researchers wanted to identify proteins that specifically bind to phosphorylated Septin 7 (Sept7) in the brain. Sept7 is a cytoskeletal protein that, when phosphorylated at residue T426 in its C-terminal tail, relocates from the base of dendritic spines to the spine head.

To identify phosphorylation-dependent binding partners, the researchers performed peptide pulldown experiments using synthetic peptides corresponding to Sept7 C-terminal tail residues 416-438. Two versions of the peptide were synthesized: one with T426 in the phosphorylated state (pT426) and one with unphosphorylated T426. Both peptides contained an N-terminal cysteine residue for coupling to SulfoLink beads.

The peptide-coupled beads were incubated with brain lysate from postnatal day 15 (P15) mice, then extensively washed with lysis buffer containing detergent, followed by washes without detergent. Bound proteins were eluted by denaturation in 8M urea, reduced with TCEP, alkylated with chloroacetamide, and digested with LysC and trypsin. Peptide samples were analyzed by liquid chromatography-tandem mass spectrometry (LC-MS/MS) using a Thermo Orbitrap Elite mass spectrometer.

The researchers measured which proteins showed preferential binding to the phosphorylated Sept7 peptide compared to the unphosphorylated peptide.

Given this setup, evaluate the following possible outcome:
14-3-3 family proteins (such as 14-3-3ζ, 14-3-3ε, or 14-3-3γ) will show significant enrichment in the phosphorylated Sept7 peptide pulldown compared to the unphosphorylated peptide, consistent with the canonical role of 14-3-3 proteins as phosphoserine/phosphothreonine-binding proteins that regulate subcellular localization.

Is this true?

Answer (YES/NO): YES